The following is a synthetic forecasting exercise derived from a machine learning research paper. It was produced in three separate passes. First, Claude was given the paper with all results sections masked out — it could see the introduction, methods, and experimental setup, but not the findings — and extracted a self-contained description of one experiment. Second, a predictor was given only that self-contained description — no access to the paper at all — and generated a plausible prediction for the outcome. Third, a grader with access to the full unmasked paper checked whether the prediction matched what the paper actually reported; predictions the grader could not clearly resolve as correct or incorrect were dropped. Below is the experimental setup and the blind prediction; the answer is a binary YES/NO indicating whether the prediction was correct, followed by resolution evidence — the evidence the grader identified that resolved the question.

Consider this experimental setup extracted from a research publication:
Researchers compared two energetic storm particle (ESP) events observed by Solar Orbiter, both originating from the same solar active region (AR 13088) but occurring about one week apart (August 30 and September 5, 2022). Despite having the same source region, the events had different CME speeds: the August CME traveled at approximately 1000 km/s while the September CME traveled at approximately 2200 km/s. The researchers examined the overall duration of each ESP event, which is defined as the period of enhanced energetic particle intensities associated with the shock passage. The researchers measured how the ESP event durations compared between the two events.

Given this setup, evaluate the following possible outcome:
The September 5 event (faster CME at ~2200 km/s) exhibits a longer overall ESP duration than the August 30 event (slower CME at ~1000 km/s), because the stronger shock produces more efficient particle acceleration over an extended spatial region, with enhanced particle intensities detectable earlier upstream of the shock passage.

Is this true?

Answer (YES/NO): YES